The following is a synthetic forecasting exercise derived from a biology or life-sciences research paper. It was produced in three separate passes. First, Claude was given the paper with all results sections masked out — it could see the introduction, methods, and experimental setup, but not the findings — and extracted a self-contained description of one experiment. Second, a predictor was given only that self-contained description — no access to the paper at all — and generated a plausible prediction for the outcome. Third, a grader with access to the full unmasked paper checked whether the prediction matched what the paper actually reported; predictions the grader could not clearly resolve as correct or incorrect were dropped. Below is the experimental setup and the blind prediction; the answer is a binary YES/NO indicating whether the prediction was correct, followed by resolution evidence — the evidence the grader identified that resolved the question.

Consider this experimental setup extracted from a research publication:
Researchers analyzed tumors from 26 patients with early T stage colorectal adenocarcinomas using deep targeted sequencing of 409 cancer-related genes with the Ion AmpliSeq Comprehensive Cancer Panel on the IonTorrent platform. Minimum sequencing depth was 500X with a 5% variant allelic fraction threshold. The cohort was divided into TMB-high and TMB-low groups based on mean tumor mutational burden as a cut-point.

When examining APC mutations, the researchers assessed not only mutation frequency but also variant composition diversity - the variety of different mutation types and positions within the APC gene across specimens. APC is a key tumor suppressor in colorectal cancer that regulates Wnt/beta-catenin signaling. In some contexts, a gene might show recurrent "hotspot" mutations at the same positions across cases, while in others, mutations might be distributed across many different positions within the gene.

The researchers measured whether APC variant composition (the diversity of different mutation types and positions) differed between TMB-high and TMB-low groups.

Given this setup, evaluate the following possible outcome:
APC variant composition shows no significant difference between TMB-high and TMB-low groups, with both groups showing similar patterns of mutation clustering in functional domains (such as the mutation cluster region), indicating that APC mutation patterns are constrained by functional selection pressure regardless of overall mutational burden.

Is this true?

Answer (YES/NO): NO